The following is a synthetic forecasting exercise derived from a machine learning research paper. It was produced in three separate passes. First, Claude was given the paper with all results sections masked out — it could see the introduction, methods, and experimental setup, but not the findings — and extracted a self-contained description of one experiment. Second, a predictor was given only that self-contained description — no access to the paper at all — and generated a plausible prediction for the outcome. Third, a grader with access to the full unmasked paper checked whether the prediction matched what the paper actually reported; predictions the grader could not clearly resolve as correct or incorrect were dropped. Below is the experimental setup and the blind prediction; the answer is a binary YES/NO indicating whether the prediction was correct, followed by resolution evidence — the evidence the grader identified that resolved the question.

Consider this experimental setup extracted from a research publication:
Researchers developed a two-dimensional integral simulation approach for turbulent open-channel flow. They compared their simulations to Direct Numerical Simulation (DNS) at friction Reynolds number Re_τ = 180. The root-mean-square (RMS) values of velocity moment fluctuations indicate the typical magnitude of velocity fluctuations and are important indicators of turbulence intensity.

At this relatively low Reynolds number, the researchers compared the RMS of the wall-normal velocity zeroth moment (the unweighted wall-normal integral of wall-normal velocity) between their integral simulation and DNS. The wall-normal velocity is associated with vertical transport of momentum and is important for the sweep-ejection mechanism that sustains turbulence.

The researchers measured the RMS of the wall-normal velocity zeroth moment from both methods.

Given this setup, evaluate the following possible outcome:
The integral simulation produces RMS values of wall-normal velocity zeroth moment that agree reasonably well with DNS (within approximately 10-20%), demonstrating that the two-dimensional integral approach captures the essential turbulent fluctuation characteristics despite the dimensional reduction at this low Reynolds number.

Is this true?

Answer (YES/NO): NO